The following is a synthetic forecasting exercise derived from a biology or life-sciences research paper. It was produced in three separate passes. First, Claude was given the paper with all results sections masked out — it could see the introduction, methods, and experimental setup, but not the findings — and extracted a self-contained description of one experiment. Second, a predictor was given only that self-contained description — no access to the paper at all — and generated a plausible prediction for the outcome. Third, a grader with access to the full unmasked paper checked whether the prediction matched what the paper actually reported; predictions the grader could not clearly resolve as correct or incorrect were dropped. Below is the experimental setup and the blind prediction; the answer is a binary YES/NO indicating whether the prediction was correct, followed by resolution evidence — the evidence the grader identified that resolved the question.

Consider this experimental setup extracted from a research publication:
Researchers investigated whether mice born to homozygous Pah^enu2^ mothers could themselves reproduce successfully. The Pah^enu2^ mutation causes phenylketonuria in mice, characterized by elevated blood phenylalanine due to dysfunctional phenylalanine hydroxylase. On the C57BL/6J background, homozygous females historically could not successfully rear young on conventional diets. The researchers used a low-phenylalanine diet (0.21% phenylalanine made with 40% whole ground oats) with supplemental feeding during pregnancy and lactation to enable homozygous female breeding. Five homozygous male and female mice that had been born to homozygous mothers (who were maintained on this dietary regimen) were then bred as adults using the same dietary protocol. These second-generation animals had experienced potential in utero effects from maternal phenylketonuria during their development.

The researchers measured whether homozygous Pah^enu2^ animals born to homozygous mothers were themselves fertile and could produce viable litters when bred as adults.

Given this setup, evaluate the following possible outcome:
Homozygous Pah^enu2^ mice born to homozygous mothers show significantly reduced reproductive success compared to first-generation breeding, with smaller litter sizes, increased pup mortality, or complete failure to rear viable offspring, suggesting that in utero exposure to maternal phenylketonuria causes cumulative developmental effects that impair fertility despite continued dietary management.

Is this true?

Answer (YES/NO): NO